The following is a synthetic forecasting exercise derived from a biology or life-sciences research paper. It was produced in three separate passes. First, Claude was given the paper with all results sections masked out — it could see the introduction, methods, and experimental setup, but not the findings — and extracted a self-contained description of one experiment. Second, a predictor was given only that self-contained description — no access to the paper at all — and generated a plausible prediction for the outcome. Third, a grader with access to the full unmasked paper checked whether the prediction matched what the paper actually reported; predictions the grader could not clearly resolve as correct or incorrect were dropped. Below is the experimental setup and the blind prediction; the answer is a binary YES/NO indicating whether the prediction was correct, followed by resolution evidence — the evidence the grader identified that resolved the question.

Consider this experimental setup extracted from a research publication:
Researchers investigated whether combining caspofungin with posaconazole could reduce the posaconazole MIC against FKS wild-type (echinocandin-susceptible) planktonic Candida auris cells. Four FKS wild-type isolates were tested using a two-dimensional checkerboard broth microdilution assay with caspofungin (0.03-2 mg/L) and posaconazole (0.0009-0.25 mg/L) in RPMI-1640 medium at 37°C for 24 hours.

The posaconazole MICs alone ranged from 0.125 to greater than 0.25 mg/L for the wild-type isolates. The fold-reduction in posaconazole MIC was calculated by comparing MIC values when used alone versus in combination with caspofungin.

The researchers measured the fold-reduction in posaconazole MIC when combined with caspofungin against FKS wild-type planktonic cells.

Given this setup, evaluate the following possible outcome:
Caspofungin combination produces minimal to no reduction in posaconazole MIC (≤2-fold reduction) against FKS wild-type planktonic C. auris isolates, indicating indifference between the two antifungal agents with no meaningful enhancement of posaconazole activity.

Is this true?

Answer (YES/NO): NO